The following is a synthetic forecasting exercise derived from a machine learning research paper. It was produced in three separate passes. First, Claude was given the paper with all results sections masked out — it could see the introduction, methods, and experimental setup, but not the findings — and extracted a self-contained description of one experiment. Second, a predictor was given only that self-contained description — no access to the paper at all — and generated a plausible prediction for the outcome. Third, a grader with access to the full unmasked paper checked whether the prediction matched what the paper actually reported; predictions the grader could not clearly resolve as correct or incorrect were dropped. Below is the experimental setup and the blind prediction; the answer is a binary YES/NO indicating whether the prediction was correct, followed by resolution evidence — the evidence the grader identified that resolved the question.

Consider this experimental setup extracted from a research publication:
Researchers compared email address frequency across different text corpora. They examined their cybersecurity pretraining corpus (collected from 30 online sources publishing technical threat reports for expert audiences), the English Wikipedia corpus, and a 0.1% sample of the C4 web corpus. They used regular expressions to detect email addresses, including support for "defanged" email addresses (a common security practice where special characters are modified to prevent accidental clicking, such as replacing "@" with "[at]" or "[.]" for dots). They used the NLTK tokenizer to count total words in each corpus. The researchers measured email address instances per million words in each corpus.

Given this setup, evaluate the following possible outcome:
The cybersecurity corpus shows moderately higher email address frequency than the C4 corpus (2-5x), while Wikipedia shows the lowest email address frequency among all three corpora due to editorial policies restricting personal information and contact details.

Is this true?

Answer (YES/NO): NO